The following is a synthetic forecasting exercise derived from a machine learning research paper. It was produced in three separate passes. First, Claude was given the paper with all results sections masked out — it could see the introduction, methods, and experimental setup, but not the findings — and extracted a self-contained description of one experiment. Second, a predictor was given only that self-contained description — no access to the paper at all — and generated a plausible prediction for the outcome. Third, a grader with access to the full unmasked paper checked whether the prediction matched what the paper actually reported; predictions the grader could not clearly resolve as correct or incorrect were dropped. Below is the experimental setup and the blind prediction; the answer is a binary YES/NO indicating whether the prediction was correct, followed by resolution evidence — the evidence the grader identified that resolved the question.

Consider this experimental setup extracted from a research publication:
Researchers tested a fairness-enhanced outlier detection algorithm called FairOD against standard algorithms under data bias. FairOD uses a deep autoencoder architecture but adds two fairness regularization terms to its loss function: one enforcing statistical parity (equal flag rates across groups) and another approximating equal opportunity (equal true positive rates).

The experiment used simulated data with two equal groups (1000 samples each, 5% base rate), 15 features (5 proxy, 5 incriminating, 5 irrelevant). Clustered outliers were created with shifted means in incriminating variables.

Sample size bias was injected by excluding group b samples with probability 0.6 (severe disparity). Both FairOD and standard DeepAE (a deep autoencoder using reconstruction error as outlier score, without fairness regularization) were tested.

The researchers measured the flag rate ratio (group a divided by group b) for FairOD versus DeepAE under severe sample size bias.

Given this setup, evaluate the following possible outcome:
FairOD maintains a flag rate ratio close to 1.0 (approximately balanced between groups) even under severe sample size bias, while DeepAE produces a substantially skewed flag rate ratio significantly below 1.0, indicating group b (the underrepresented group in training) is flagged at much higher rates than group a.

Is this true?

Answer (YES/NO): YES